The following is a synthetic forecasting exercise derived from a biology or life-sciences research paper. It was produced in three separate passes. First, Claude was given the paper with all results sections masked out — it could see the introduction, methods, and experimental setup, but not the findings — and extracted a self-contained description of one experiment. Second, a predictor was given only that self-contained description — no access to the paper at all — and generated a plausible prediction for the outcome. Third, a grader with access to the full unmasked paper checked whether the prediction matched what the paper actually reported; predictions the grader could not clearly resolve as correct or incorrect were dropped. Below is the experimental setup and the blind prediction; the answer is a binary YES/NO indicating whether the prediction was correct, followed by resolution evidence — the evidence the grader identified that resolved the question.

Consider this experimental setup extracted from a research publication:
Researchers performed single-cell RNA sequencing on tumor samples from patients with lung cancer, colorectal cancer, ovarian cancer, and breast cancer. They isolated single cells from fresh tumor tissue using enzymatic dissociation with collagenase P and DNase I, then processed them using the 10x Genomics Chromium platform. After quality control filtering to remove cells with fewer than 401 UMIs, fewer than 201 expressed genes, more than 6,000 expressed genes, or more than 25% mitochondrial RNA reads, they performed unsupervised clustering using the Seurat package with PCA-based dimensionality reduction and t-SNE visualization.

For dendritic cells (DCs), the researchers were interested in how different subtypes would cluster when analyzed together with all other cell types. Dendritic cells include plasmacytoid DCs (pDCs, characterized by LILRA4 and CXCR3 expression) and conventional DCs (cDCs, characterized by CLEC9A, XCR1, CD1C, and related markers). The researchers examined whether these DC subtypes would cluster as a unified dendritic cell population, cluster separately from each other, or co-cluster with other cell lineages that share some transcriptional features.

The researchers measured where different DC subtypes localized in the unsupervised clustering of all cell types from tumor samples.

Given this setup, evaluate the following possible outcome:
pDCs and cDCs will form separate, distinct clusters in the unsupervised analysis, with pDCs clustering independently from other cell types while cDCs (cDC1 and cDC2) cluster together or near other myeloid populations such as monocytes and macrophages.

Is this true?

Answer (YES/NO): NO